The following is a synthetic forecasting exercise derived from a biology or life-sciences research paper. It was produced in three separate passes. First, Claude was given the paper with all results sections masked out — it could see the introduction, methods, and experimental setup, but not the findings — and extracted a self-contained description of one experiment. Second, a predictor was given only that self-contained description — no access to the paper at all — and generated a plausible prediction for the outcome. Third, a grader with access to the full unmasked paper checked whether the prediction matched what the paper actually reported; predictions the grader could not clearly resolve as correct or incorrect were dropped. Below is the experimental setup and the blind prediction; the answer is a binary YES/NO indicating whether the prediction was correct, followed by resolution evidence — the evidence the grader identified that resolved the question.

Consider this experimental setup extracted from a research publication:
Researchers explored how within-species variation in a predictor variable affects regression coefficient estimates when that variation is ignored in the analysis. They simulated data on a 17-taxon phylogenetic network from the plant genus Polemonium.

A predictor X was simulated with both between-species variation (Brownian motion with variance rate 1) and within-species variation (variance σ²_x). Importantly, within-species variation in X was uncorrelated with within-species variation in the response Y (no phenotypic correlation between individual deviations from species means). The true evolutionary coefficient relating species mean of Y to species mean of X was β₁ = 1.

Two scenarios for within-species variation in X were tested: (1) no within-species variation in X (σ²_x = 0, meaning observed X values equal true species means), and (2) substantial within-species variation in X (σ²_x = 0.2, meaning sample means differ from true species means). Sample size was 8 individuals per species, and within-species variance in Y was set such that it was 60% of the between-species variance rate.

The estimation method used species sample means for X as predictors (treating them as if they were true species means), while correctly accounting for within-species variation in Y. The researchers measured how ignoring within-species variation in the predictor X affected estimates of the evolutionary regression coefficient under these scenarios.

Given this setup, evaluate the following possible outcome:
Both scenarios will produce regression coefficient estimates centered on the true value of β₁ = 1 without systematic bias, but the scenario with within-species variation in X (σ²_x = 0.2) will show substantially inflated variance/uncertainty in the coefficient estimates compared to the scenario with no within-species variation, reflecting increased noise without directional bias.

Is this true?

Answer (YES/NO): NO